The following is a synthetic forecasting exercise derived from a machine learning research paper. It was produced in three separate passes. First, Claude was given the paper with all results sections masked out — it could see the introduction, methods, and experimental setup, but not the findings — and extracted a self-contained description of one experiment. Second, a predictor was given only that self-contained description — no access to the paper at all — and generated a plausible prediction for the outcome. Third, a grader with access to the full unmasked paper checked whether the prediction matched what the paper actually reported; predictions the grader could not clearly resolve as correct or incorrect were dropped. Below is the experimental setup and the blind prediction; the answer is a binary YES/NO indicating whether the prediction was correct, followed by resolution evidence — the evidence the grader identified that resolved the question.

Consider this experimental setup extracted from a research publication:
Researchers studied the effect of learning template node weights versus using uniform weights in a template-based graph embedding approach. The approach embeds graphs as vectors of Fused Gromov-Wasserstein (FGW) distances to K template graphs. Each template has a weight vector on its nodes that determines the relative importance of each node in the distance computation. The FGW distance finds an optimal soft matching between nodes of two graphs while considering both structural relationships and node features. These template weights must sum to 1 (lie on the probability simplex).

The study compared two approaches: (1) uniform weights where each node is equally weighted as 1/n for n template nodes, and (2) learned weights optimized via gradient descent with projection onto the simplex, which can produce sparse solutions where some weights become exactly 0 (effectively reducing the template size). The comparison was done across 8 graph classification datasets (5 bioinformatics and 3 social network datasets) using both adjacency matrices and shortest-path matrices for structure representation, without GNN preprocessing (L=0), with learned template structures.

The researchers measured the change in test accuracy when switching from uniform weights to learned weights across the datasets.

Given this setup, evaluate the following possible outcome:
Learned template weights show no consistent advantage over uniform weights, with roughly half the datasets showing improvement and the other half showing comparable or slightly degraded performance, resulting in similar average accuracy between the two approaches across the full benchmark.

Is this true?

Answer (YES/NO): NO